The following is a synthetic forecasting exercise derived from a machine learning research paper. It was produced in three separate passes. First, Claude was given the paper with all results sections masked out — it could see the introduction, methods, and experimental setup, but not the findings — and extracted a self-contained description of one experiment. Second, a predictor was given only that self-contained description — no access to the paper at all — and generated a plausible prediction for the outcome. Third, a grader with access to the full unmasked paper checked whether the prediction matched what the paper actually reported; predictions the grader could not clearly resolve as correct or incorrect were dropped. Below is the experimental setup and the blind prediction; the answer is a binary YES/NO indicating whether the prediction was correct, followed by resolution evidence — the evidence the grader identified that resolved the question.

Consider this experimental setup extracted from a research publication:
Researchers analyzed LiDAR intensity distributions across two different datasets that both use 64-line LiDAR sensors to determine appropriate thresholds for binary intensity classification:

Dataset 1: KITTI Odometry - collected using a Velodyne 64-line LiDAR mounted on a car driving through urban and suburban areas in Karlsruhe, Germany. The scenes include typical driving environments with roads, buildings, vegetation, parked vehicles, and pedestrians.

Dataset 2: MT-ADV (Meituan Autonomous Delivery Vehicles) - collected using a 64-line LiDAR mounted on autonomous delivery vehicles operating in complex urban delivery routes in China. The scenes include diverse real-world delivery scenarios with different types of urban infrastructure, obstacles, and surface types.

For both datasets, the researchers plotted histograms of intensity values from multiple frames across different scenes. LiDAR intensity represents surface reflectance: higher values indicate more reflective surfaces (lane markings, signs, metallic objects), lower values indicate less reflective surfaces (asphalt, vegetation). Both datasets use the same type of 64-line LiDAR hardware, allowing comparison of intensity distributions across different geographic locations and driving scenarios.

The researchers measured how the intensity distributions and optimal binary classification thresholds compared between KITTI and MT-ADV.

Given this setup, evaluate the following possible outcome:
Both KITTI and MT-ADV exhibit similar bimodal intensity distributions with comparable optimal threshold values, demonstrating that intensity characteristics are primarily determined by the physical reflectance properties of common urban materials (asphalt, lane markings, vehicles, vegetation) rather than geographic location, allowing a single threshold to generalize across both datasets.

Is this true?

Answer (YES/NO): NO